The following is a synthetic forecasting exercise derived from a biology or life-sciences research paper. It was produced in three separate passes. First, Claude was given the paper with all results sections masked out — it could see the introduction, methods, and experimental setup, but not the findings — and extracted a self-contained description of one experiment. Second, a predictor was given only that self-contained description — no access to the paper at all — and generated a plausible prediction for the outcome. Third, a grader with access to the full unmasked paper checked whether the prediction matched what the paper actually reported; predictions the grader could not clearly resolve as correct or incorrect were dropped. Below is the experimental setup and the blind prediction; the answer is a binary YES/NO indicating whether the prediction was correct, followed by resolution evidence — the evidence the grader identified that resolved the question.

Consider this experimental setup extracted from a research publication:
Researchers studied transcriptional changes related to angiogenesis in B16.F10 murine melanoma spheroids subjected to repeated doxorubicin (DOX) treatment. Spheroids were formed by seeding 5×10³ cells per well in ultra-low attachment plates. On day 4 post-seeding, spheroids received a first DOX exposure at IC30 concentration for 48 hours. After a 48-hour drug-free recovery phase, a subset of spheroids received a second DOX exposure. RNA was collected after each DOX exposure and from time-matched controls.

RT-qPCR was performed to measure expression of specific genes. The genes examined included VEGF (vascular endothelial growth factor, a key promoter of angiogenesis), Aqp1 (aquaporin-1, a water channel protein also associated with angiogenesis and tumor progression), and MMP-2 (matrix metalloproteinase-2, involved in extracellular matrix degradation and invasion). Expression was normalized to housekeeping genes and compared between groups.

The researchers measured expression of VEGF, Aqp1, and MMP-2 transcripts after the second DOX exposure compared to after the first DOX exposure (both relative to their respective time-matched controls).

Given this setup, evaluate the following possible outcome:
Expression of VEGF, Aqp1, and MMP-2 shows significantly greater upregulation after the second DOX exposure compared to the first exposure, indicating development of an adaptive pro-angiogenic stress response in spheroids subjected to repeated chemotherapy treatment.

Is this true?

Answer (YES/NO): NO